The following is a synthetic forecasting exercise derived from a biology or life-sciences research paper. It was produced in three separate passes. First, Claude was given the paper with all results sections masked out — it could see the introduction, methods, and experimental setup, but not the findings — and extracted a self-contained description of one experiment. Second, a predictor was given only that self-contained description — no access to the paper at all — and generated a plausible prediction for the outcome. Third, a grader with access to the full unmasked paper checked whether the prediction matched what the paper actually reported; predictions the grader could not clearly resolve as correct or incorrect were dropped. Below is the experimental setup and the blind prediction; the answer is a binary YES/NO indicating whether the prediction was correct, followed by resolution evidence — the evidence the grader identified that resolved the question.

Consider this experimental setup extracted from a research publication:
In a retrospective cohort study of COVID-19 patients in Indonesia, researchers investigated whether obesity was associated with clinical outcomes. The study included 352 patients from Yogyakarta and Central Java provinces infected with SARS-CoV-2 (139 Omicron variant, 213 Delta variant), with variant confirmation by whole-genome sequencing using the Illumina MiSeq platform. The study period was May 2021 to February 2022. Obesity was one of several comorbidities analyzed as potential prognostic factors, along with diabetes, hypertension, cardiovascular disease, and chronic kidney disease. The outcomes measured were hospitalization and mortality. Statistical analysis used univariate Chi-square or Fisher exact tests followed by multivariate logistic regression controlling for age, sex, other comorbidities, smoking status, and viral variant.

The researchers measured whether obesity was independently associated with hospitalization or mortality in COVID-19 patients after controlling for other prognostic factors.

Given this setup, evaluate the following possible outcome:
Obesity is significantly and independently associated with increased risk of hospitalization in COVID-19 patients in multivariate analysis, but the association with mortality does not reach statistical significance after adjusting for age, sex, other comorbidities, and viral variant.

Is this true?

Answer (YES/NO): NO